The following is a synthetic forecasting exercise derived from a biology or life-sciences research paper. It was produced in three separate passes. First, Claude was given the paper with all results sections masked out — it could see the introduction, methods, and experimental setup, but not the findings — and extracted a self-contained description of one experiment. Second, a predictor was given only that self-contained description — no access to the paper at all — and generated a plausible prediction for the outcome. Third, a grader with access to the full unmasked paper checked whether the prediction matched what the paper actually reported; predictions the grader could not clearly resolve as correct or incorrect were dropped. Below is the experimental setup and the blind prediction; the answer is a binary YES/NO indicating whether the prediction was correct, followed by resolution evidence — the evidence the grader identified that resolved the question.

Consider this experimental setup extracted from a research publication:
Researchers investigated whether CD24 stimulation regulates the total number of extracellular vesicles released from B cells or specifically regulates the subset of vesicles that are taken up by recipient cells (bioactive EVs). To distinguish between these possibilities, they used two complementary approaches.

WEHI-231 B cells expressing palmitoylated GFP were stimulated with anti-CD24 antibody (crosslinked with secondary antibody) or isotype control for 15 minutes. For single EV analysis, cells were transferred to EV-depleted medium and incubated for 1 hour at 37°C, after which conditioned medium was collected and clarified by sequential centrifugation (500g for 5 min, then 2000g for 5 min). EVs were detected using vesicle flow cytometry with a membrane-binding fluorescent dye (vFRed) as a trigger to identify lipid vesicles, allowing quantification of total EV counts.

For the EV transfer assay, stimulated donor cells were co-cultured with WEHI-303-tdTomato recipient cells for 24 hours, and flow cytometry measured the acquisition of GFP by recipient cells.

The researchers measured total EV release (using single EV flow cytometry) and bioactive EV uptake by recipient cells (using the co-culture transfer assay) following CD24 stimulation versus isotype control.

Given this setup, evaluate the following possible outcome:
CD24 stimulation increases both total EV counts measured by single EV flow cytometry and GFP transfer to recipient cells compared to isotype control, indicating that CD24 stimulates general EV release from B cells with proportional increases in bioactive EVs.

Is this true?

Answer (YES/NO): NO